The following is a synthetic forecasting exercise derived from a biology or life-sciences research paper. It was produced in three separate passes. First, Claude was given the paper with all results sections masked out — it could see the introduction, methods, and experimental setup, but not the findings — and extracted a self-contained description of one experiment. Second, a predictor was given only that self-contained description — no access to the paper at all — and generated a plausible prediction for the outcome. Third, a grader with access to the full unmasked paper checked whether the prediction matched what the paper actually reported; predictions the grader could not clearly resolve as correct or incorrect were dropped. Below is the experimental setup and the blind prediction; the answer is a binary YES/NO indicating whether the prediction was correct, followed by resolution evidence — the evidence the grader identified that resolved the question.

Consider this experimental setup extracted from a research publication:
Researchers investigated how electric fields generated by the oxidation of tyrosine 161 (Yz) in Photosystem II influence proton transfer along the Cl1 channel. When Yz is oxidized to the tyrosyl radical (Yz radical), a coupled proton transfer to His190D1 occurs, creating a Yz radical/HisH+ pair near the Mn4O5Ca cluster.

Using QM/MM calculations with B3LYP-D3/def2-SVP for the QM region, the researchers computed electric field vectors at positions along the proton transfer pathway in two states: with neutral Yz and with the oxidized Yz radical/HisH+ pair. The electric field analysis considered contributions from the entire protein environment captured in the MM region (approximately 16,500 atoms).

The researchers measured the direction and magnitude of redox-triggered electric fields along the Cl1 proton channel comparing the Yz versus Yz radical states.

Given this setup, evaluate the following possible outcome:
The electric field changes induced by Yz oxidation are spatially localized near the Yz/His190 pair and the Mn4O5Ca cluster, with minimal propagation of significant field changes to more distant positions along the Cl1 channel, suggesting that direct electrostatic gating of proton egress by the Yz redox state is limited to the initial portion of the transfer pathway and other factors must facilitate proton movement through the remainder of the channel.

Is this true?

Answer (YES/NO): NO